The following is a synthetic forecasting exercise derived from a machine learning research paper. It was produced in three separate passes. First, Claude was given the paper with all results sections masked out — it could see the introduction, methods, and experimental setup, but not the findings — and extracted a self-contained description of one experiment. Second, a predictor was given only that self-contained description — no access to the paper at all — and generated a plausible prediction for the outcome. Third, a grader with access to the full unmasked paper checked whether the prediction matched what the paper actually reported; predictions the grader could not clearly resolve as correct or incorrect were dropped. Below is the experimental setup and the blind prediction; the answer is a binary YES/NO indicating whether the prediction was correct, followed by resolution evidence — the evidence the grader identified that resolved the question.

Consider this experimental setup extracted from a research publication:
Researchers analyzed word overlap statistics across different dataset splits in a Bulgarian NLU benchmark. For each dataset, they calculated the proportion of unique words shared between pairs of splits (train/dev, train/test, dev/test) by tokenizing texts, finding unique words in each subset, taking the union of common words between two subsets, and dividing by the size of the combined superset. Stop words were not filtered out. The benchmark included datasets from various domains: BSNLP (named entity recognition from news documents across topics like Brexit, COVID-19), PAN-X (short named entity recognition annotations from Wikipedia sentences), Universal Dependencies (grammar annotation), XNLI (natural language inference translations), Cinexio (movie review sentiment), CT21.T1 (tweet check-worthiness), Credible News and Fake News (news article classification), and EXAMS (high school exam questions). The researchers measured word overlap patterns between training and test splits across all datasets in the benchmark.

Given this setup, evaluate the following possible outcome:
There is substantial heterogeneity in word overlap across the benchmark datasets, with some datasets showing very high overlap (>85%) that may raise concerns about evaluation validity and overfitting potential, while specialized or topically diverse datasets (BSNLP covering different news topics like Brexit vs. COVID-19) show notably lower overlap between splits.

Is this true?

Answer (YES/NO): NO